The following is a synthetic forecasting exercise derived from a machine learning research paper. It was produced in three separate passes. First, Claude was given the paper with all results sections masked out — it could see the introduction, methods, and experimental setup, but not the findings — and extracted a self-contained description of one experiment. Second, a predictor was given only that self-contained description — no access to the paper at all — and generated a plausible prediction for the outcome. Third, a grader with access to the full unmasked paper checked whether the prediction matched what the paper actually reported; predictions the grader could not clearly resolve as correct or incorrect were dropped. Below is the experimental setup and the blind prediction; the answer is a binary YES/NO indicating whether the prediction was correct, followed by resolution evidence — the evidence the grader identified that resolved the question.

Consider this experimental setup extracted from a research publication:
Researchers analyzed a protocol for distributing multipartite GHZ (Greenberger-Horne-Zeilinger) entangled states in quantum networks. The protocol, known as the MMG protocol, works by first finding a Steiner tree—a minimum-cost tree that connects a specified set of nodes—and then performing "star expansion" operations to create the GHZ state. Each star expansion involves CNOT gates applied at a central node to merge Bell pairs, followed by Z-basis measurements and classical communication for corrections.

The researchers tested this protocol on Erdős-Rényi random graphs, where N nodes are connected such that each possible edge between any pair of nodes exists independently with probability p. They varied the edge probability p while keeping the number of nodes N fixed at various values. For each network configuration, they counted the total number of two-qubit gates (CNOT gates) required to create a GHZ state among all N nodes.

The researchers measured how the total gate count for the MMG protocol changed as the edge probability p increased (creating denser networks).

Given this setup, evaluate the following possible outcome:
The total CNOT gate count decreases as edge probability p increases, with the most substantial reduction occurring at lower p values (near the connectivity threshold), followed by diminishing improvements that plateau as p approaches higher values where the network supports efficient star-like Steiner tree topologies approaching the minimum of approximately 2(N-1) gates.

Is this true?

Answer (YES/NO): NO